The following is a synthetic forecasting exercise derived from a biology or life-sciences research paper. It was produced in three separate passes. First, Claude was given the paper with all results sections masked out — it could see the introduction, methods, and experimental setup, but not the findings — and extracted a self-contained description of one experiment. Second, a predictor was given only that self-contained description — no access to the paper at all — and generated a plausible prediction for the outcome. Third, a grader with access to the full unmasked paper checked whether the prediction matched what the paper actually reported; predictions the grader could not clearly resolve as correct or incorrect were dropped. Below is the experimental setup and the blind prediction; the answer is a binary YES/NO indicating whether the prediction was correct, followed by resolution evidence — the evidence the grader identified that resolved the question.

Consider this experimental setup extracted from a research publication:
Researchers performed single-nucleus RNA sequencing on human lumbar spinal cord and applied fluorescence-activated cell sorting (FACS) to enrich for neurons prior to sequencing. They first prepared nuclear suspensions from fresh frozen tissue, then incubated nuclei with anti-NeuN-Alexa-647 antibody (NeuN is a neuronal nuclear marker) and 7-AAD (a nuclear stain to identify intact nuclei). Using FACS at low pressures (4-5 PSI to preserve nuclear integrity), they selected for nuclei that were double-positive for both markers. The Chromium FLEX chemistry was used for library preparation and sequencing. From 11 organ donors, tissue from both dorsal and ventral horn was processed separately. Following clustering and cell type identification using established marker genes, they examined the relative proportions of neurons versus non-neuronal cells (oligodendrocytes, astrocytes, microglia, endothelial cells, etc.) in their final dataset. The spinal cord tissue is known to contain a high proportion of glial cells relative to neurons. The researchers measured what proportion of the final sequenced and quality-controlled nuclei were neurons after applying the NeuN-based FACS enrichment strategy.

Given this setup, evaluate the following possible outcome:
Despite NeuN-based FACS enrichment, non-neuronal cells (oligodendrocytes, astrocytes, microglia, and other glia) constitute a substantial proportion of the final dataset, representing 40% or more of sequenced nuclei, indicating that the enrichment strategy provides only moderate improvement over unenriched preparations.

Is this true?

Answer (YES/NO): YES